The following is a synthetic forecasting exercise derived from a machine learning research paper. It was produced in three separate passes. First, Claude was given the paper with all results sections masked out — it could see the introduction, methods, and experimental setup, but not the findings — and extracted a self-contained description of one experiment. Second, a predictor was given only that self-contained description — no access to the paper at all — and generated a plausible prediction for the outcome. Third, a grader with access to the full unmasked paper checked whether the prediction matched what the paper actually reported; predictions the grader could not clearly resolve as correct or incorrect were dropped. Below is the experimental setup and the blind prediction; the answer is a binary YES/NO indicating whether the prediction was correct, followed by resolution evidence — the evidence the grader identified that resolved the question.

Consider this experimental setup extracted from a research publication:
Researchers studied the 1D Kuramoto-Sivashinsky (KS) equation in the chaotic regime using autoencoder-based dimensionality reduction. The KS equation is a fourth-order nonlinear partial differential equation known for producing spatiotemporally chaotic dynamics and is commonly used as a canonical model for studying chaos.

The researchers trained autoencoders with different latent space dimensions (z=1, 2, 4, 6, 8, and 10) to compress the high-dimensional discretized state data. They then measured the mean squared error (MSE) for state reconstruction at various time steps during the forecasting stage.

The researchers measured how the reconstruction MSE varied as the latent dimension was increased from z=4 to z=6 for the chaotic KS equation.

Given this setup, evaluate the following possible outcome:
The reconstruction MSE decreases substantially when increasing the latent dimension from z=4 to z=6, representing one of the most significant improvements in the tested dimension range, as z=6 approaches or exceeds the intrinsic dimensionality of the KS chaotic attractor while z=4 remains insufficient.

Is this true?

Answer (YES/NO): YES